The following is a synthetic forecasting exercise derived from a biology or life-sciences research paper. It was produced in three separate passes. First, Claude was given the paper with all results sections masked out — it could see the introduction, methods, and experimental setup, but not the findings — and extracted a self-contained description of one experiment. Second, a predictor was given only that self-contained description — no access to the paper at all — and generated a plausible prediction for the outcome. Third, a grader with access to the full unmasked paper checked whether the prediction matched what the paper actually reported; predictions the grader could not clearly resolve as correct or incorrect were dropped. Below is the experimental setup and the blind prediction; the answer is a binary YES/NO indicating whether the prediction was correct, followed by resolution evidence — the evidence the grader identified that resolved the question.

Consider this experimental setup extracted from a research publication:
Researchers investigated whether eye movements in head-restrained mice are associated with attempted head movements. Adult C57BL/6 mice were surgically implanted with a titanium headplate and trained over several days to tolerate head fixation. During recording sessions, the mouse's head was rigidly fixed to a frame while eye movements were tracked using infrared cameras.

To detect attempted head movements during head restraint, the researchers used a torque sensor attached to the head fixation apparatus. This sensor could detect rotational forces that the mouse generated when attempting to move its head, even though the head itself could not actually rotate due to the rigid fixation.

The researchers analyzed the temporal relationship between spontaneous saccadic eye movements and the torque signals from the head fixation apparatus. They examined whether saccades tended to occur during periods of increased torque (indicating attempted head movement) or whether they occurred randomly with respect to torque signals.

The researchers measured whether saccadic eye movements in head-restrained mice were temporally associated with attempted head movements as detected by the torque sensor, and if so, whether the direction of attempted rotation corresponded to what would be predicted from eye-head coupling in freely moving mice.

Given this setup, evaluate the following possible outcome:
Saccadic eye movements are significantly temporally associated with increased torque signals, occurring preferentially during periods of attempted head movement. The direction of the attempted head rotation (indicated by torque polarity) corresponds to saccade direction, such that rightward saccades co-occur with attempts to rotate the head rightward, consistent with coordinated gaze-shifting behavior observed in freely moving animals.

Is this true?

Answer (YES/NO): YES